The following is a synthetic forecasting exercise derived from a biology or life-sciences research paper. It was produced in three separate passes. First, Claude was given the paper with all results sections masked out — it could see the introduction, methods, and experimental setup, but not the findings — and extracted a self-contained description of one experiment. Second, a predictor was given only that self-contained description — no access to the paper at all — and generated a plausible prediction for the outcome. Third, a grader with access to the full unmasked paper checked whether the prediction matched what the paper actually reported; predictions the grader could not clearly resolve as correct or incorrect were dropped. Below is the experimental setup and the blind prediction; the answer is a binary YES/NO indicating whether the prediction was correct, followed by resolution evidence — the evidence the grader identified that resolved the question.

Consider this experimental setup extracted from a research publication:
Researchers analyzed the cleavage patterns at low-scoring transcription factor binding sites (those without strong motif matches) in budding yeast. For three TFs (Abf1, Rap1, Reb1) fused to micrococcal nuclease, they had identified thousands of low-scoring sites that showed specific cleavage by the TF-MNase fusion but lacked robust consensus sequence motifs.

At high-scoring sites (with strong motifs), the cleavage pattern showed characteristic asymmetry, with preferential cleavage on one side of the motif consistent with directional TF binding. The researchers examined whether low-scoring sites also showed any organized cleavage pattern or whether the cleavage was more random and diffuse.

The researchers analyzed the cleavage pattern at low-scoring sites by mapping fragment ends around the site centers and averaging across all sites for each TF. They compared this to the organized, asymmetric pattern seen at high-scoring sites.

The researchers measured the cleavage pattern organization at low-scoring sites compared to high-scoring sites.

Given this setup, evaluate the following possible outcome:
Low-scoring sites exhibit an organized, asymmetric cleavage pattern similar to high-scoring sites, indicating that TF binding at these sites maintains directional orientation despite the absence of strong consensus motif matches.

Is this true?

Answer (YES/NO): NO